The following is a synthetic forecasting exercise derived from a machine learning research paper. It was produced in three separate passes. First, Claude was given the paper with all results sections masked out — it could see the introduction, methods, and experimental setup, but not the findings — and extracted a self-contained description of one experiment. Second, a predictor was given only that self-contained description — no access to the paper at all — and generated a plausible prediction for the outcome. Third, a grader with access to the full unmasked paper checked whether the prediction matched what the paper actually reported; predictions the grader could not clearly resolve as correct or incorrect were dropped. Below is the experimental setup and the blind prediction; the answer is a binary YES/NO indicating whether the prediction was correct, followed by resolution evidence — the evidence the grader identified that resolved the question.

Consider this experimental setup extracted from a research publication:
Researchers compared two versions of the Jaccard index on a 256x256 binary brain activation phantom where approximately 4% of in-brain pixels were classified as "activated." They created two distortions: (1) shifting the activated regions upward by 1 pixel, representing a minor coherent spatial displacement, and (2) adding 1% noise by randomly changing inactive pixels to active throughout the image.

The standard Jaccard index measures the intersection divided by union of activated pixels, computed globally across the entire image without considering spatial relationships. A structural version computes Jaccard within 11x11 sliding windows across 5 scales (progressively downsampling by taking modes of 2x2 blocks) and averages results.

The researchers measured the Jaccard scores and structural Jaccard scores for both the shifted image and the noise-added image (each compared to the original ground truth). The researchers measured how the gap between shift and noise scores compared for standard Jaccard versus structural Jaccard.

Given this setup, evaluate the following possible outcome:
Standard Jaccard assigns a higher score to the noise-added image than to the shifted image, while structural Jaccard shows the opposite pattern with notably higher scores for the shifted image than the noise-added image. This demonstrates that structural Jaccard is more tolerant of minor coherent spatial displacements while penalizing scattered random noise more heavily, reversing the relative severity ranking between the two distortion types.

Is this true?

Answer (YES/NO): NO